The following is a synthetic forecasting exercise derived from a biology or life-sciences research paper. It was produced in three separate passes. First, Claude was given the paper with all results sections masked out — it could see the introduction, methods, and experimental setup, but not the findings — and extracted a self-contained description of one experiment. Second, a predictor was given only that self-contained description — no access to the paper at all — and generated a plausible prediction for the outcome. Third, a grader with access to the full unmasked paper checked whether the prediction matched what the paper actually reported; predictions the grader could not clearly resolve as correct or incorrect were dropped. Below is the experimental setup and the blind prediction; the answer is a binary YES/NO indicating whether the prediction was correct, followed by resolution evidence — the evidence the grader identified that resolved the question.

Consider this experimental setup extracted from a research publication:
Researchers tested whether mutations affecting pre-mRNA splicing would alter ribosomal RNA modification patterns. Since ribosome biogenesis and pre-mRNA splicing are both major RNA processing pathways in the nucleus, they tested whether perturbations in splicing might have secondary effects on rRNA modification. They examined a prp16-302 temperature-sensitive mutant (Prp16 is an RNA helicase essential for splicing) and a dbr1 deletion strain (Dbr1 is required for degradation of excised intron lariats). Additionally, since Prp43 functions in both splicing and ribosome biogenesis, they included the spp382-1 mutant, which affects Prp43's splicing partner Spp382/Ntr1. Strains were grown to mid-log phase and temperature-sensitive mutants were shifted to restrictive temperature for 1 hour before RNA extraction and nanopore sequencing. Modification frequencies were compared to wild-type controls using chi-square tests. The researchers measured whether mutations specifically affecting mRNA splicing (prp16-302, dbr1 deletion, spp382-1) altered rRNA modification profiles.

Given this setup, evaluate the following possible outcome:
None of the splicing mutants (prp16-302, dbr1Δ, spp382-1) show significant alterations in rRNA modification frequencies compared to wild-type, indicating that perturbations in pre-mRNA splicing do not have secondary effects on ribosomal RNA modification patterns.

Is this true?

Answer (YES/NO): NO